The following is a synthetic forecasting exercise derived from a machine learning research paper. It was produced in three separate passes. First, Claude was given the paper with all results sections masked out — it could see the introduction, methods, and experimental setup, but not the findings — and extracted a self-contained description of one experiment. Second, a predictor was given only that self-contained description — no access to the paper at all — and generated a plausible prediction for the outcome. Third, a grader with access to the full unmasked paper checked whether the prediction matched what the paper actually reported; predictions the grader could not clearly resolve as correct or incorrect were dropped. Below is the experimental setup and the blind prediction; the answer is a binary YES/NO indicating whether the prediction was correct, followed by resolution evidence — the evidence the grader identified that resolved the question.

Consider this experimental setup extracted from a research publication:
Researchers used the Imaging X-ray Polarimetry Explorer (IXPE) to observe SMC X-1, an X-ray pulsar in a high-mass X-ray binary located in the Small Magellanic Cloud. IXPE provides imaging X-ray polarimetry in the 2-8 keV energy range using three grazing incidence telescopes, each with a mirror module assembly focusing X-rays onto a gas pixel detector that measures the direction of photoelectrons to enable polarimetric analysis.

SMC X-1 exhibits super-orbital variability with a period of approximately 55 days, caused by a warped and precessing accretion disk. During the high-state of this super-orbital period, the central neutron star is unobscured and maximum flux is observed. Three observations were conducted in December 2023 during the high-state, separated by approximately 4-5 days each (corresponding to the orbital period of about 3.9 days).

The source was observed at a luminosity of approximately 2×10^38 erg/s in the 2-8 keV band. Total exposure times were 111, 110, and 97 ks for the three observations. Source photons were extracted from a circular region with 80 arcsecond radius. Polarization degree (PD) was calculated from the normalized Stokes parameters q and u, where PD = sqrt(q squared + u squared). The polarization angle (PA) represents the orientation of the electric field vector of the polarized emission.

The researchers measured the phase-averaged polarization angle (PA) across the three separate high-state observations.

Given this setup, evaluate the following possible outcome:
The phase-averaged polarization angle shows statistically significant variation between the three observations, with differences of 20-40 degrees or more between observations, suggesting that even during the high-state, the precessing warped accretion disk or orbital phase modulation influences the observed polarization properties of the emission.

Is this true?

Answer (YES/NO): NO